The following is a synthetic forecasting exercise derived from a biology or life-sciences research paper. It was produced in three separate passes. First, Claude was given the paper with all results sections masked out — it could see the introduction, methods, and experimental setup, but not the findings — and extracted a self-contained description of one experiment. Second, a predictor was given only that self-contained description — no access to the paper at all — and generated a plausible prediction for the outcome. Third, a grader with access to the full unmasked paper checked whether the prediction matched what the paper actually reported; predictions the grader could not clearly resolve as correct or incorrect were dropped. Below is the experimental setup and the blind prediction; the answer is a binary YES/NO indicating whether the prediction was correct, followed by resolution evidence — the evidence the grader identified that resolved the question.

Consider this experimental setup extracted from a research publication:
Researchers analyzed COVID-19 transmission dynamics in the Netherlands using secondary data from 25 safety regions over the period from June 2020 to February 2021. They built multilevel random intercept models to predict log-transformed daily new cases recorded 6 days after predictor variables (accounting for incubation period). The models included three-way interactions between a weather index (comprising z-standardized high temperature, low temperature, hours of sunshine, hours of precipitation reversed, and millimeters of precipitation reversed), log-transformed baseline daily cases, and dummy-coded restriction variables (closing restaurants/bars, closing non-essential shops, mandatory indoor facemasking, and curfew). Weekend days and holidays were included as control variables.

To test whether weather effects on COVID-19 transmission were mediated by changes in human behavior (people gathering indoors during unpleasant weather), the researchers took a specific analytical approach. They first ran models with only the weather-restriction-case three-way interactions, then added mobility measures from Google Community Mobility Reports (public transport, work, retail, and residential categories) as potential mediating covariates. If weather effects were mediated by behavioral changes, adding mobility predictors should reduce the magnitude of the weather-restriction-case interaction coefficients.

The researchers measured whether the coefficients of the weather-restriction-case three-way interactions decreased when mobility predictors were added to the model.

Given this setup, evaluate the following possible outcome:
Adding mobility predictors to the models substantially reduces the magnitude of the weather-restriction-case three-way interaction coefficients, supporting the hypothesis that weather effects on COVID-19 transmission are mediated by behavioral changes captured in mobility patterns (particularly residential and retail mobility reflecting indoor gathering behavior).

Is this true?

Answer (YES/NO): NO